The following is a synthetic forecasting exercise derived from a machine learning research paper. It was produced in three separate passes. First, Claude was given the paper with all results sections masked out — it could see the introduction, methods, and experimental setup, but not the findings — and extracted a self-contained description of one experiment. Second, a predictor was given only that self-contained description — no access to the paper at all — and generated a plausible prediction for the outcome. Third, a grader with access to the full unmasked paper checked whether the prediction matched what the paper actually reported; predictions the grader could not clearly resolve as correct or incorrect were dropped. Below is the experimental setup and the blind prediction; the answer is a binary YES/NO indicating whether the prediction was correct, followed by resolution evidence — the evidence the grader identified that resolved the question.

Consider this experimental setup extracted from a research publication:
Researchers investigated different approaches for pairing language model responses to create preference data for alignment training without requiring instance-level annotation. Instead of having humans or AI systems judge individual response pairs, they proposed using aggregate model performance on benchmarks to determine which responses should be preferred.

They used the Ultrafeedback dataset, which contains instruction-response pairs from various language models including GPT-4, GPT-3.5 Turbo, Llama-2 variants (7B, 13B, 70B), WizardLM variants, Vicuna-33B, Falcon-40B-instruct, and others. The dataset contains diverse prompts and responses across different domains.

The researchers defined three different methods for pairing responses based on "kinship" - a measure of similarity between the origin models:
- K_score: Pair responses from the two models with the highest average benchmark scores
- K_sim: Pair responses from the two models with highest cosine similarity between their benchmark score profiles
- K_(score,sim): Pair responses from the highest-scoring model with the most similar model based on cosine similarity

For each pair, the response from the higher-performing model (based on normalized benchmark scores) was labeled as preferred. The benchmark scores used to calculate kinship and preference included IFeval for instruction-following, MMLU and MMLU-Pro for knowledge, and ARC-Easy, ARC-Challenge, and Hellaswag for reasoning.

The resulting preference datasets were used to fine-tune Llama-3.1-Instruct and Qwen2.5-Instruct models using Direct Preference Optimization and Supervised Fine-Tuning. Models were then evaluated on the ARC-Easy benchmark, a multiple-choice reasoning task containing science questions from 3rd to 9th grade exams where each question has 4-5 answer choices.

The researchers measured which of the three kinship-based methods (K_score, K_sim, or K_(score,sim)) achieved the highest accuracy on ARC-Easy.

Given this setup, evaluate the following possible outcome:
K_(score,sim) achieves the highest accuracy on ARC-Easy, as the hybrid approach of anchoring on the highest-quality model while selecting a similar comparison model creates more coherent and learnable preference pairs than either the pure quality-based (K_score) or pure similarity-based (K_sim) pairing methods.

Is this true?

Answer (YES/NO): YES